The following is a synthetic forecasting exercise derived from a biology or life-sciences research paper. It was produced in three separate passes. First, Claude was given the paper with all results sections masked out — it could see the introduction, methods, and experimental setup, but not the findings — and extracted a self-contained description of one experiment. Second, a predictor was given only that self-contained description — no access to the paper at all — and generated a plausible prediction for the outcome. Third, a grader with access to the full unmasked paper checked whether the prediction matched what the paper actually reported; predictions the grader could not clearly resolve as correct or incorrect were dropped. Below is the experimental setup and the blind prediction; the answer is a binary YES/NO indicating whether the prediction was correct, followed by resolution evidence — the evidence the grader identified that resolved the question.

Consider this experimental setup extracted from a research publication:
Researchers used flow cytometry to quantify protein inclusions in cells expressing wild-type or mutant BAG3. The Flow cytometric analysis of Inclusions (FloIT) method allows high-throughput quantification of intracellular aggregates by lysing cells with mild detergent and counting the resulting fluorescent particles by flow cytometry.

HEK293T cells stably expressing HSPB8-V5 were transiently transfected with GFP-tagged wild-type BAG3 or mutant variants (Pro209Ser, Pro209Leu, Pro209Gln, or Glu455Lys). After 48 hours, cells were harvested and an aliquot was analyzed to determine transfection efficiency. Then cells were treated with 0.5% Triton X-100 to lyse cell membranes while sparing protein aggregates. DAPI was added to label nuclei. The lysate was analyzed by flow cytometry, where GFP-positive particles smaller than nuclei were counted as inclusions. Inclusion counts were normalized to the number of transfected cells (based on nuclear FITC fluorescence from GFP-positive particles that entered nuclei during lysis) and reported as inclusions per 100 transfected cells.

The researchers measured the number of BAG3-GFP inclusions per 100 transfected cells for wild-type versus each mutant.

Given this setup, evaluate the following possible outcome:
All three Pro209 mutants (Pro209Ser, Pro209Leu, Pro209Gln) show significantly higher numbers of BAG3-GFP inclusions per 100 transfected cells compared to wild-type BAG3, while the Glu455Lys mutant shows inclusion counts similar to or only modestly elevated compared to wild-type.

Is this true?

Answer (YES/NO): YES